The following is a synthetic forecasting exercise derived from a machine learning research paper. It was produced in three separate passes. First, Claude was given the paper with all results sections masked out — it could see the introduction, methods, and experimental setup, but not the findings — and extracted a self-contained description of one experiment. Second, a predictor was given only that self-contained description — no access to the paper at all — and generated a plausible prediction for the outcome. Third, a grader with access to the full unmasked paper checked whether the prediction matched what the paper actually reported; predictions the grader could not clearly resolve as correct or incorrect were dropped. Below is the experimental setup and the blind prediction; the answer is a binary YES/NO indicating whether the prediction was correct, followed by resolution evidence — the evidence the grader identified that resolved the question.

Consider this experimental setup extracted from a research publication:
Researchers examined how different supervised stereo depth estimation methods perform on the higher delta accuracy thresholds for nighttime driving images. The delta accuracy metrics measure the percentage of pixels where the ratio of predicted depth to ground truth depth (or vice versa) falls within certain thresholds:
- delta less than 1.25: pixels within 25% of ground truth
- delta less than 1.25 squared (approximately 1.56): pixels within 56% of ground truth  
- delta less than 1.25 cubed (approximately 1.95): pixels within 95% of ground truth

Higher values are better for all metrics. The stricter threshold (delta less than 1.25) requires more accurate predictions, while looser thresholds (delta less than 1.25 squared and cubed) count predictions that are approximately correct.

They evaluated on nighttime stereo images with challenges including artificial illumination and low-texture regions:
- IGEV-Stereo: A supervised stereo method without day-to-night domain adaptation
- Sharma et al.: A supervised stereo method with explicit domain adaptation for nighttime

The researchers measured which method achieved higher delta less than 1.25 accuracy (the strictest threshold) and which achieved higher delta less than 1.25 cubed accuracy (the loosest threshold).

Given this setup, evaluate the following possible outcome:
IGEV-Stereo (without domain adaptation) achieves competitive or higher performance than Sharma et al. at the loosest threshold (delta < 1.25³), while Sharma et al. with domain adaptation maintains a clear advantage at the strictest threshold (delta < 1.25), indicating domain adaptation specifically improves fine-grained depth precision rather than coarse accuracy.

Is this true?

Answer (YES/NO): NO